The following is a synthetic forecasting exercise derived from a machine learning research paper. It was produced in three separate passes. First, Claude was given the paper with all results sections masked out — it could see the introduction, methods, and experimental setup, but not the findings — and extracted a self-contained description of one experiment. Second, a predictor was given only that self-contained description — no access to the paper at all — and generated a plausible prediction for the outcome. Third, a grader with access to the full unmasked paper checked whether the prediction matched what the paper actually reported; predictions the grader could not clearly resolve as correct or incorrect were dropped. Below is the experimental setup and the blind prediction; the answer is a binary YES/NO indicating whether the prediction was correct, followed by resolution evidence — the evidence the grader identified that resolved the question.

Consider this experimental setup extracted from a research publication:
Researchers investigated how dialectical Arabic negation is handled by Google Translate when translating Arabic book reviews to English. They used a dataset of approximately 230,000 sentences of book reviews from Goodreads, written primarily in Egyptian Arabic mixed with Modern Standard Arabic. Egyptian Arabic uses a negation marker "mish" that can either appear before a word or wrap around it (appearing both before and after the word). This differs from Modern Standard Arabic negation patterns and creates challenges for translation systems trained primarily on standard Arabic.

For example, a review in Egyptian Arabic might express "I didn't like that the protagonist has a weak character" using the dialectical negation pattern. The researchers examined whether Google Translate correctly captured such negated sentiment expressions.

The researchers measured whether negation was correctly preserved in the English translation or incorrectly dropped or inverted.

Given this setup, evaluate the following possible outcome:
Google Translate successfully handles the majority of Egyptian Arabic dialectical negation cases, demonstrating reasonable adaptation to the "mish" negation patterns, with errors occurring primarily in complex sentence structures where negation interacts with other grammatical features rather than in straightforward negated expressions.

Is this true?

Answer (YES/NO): NO